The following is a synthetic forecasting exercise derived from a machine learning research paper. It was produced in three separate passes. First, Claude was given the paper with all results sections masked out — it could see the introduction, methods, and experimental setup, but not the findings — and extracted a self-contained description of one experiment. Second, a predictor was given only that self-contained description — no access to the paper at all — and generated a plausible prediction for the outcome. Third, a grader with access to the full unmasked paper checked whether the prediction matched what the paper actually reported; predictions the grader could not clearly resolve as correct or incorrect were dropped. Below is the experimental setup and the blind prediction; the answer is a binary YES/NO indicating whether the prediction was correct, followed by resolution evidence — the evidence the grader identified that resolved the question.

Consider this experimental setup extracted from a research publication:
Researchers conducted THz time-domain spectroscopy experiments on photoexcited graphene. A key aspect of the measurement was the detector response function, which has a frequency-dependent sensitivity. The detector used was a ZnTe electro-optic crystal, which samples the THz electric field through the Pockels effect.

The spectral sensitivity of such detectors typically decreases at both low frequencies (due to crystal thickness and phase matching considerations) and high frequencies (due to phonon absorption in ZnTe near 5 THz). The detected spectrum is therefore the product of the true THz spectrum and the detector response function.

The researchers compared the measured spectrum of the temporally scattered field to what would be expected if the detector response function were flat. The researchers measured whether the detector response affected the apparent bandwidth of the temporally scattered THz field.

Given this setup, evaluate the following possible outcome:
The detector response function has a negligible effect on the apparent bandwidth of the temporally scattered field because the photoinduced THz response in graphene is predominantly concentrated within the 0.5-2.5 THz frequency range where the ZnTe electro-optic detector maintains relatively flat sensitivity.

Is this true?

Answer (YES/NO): NO